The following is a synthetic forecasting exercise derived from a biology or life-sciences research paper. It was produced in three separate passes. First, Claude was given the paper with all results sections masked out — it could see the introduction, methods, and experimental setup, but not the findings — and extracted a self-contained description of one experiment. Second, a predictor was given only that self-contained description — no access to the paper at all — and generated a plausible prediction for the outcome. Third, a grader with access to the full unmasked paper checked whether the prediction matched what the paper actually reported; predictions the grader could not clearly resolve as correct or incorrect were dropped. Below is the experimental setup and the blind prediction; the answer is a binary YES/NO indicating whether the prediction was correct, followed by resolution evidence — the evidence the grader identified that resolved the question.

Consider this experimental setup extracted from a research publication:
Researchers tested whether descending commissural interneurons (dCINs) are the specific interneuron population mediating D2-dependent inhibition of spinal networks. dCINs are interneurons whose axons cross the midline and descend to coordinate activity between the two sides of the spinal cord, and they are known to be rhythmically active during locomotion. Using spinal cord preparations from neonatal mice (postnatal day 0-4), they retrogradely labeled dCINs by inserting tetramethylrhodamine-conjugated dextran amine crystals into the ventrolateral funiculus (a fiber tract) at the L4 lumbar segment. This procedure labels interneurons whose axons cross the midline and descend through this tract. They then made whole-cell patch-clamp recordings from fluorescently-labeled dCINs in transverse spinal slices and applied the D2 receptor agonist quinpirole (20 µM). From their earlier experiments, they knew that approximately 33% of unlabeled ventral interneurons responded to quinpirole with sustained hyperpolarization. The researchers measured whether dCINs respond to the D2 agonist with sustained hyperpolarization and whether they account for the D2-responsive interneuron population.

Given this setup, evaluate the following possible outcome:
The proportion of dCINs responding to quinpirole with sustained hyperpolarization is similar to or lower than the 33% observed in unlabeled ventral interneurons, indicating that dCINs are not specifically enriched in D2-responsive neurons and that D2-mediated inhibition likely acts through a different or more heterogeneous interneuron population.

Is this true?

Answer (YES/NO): YES